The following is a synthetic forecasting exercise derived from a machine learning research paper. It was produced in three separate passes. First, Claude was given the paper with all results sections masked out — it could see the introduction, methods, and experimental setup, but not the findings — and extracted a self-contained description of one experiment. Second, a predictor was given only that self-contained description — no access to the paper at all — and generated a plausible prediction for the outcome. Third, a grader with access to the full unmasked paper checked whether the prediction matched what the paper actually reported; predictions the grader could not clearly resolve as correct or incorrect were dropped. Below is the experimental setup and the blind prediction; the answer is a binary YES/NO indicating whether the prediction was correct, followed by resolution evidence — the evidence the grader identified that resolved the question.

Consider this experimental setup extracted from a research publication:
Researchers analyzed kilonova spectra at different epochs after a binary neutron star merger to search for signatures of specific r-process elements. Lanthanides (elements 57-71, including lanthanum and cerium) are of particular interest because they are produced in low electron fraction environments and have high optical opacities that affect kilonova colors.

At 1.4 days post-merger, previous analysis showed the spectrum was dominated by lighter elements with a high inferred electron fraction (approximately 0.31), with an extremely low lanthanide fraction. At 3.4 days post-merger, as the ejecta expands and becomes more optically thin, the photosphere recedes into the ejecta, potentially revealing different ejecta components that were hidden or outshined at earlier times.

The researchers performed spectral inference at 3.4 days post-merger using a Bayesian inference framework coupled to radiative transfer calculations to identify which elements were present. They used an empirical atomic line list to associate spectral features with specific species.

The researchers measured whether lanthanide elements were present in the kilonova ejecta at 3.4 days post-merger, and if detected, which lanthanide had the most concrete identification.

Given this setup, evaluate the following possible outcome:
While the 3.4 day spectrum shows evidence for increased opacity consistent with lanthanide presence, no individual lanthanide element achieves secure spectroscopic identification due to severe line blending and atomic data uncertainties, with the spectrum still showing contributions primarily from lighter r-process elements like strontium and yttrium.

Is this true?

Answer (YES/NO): NO